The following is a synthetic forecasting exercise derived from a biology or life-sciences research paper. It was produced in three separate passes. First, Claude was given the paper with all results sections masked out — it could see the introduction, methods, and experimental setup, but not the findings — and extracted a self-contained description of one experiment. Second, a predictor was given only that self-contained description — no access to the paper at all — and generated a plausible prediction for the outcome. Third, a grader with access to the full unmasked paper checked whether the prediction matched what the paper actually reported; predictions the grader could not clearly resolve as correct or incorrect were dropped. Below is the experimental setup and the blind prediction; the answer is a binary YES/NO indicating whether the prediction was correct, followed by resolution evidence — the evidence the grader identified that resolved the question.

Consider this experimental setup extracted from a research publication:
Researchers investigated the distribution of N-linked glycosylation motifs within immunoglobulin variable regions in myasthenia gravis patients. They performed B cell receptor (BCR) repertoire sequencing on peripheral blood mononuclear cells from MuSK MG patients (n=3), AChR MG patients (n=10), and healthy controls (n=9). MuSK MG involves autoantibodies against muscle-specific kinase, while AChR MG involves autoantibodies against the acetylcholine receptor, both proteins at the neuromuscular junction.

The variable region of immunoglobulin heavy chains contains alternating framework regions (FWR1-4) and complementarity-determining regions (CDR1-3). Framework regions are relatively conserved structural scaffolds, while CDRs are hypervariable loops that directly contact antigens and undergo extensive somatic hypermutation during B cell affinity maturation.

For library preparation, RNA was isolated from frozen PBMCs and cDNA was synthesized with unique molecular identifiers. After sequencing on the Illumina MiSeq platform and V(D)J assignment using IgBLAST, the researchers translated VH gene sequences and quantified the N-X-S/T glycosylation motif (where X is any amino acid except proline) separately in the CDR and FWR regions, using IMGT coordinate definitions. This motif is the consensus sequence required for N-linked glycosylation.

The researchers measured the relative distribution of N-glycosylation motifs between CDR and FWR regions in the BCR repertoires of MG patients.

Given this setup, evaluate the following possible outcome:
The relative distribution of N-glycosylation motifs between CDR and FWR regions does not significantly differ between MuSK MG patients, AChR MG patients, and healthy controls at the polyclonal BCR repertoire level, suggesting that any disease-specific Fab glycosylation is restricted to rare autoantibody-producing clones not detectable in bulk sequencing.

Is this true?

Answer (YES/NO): NO